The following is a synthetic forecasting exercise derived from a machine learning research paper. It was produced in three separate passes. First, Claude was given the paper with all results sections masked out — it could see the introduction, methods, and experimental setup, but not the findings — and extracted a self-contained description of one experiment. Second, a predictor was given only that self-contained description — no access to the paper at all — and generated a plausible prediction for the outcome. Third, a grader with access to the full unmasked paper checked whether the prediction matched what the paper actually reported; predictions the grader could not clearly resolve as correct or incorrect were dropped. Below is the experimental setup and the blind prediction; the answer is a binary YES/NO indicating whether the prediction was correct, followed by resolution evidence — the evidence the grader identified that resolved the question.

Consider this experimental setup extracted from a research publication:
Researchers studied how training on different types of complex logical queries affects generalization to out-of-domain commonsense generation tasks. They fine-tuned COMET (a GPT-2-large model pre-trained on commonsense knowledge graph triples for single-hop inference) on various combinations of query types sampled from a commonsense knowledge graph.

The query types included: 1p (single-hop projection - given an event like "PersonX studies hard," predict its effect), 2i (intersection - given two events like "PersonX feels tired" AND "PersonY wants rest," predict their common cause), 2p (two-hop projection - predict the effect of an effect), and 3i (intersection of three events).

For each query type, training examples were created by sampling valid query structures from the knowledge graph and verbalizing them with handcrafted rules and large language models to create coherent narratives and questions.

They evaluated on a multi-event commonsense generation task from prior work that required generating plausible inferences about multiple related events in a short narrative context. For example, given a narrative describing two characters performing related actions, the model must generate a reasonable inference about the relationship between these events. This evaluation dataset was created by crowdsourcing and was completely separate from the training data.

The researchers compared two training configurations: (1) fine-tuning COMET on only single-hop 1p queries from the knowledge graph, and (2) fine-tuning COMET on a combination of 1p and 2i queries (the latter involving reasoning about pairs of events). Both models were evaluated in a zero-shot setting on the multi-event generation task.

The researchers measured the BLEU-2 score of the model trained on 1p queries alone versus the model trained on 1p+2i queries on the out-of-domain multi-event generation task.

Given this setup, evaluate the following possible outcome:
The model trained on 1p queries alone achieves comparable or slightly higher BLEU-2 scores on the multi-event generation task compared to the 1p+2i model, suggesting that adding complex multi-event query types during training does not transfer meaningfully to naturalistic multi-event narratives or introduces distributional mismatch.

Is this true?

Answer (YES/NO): NO